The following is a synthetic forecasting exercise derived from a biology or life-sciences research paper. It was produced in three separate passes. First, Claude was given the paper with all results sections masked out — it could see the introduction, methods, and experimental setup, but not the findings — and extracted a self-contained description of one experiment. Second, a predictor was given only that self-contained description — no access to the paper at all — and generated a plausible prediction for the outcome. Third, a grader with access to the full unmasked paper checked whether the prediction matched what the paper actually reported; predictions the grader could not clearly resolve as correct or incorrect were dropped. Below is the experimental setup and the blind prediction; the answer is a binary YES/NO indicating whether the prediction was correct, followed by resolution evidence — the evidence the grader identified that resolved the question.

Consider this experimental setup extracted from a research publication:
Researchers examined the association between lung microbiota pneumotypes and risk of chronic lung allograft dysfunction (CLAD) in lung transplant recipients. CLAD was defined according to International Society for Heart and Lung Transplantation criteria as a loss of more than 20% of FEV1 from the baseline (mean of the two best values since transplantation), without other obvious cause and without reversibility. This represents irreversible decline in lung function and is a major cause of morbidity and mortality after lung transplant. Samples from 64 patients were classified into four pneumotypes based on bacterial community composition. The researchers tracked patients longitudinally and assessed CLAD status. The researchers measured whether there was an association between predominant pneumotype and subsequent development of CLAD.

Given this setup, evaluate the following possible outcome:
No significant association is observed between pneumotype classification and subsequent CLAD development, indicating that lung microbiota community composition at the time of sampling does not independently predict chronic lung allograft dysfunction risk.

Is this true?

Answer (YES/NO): NO